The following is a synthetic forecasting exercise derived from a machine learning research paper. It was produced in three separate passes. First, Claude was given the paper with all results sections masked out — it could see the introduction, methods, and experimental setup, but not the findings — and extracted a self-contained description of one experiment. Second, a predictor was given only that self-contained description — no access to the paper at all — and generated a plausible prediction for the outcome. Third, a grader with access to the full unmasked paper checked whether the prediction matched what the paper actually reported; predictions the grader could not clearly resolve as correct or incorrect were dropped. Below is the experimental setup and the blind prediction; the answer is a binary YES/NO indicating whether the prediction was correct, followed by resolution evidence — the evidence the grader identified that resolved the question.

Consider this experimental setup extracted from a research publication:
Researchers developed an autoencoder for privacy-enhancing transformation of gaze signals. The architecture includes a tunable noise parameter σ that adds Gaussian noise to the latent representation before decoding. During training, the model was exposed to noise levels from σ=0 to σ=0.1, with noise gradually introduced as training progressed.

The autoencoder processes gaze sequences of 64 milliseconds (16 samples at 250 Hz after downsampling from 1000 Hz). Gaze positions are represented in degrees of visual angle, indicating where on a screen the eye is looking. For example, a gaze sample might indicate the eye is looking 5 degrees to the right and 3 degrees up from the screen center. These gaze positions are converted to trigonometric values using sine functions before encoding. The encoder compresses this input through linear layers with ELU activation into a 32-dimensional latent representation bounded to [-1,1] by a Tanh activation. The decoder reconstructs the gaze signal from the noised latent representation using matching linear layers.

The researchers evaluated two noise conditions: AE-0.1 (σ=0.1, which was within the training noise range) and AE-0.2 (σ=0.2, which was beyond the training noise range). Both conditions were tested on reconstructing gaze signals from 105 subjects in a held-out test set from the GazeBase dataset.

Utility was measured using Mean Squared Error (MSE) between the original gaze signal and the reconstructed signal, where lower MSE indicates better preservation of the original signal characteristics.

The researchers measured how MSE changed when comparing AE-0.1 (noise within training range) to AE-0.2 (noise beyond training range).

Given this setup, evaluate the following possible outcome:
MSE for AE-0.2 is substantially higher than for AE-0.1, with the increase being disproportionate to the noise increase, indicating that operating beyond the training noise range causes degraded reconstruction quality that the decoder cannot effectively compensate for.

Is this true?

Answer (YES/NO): NO